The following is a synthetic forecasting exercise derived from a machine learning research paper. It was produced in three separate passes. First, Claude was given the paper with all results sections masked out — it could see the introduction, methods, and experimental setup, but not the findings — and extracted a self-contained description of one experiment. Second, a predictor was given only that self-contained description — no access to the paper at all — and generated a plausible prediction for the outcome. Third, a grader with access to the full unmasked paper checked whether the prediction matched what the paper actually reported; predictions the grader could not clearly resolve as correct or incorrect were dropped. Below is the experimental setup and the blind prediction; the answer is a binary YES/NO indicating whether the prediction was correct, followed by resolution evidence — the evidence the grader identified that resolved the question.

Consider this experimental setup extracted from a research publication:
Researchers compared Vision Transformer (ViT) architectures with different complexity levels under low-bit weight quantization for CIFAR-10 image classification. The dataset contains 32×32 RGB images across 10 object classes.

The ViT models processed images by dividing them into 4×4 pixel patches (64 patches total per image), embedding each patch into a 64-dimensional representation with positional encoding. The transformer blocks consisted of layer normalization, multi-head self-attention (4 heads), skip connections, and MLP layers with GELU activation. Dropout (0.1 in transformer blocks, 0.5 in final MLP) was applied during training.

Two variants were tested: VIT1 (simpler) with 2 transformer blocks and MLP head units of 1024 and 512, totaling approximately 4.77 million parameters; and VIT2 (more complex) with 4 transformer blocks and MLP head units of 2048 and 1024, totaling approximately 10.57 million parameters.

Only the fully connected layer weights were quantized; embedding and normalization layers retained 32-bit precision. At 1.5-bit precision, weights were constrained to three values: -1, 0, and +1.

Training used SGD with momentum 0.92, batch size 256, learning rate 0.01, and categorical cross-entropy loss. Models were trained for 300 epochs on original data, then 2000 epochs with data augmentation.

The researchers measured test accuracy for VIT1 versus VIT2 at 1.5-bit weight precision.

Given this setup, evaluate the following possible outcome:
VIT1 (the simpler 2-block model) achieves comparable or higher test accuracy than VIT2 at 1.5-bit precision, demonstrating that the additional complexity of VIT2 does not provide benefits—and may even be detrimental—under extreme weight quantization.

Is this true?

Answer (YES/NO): NO